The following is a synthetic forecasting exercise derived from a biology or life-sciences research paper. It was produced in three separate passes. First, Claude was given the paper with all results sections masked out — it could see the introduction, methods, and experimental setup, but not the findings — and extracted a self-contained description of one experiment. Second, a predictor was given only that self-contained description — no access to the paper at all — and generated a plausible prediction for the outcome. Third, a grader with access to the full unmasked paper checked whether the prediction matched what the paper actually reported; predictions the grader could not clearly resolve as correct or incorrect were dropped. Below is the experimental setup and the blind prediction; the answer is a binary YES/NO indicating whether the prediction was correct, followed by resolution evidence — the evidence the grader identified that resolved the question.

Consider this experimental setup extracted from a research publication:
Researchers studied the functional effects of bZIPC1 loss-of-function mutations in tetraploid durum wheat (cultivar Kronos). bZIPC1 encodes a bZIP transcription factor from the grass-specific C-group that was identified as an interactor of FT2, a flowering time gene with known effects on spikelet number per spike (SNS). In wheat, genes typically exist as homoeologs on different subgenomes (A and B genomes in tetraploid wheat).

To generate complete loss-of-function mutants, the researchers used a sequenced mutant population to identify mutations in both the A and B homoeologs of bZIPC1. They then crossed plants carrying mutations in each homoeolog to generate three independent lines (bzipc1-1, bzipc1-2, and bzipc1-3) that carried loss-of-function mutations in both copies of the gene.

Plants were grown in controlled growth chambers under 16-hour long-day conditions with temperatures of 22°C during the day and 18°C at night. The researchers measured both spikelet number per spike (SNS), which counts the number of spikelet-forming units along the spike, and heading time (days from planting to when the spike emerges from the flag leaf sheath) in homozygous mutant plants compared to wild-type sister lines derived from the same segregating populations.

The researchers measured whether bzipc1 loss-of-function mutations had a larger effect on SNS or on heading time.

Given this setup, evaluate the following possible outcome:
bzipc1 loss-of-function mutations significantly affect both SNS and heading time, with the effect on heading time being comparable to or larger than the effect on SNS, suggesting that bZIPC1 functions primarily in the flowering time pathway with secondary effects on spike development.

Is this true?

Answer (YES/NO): NO